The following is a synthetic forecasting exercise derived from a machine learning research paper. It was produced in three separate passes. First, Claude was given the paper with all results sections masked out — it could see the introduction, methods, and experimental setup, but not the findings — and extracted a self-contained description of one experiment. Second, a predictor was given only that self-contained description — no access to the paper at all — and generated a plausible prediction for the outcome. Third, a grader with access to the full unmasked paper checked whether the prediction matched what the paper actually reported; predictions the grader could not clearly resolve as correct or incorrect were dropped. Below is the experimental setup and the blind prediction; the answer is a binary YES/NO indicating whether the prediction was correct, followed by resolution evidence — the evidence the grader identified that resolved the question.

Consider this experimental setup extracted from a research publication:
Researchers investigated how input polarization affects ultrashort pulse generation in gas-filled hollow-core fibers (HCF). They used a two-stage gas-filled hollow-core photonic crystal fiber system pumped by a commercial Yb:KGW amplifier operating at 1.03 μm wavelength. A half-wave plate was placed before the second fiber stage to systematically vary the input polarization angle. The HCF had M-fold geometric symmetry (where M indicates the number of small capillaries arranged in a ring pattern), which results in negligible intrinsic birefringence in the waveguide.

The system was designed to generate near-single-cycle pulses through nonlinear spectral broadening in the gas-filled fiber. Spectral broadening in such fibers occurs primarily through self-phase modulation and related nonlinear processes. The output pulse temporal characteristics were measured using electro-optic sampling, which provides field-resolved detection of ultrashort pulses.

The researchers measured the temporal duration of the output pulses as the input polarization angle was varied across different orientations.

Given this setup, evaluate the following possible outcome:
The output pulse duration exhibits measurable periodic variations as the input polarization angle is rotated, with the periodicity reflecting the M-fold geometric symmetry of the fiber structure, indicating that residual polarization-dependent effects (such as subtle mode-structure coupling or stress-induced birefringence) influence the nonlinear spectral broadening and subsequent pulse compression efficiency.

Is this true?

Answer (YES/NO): NO